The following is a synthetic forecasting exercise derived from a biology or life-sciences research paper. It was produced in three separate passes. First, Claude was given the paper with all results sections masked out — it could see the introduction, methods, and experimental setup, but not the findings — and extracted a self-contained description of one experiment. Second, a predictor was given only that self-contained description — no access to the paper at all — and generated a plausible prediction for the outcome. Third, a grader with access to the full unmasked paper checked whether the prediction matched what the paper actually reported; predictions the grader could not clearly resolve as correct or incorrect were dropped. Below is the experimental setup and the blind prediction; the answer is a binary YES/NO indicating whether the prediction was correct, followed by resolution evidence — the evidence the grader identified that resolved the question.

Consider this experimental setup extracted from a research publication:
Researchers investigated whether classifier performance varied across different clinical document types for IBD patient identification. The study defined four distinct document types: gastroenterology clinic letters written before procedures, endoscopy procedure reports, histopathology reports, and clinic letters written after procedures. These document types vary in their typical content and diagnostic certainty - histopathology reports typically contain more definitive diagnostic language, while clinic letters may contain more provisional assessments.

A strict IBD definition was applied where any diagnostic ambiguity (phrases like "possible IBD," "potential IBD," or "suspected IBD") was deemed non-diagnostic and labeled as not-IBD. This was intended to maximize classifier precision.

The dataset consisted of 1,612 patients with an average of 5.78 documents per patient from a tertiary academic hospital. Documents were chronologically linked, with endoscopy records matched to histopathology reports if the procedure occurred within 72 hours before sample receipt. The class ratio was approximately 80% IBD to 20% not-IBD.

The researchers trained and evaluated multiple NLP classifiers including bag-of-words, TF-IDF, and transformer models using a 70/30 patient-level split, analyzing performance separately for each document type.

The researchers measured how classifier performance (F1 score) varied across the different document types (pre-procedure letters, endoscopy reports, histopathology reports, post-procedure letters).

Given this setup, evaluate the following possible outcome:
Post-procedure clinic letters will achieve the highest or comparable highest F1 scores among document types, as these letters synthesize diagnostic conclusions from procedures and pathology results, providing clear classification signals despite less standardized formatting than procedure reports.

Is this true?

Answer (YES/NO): NO